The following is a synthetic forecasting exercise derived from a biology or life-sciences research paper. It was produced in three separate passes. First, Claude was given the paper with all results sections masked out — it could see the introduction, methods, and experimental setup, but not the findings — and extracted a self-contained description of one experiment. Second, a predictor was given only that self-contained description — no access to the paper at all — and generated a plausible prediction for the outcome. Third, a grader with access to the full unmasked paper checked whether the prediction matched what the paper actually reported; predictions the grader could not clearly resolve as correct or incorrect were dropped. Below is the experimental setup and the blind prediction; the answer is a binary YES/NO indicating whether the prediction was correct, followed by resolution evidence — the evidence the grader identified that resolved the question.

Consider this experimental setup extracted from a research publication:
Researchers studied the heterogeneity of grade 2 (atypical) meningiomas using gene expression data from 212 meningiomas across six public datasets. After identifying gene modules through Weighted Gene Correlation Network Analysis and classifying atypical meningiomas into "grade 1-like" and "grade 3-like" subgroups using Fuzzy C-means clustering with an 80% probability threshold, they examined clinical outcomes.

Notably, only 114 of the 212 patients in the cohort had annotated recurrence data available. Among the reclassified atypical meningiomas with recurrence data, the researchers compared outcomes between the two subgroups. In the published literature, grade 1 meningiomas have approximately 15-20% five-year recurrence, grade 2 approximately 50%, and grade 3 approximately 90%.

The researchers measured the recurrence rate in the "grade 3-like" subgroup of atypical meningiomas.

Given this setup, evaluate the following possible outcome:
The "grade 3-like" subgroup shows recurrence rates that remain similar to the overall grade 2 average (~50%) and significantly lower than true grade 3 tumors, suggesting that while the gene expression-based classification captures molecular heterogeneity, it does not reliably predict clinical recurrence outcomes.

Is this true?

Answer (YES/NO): NO